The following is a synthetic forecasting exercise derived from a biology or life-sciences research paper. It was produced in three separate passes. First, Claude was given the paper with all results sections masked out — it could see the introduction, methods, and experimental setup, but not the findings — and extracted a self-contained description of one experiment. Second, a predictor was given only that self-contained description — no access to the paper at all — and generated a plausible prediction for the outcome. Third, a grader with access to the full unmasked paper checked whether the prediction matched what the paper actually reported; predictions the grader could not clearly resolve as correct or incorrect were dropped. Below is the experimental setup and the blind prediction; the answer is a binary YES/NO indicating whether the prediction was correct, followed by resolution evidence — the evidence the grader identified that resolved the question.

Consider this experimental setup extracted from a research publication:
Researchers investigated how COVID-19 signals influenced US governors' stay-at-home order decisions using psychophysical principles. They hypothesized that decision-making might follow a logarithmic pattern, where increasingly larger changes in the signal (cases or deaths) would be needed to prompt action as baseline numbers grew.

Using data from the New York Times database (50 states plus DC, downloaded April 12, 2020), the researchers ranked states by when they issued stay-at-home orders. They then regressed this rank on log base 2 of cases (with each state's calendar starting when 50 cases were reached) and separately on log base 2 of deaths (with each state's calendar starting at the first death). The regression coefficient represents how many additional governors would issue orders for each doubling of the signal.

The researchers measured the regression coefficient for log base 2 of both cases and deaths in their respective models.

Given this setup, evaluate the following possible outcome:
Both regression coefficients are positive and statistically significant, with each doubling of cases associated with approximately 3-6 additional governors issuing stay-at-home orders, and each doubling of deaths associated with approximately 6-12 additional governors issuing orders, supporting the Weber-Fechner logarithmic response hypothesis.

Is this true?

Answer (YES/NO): NO